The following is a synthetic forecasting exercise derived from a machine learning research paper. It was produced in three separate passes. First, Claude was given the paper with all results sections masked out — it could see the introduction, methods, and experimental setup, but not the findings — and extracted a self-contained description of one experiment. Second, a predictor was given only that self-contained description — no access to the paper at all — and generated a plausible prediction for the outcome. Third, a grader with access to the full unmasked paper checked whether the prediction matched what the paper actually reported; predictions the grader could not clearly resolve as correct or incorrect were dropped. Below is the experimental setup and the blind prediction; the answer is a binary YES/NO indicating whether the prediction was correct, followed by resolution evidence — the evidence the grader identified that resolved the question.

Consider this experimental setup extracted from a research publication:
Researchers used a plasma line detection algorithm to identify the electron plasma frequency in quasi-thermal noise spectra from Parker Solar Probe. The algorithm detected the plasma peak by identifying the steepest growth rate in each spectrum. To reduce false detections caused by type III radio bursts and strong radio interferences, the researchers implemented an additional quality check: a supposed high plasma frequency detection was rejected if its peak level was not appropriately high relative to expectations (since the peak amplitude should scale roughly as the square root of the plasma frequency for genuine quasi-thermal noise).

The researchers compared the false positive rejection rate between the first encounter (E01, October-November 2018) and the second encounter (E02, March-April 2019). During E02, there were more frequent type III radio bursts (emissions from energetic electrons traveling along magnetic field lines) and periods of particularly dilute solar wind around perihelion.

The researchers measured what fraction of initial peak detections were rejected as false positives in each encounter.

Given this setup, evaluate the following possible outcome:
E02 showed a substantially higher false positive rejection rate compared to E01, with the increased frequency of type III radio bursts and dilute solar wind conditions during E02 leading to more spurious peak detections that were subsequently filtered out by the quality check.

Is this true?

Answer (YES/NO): NO